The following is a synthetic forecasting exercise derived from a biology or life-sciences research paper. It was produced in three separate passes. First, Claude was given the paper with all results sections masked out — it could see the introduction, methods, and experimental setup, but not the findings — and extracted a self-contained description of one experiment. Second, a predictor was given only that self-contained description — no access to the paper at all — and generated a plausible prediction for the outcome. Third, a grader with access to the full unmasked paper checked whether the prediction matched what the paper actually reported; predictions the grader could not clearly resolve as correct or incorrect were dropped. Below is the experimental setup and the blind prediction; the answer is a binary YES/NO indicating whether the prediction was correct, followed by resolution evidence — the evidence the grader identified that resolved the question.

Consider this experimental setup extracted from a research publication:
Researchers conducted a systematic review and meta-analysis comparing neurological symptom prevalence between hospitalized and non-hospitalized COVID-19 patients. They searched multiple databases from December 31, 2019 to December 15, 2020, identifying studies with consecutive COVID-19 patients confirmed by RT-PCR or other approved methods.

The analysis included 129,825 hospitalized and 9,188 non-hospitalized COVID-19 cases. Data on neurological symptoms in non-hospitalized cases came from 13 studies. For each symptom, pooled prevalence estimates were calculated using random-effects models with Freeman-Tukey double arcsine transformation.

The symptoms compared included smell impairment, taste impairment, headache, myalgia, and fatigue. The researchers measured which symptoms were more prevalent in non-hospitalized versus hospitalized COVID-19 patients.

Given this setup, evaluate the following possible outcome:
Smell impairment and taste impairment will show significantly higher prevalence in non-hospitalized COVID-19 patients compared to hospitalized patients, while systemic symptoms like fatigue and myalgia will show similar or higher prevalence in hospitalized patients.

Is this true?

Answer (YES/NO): NO